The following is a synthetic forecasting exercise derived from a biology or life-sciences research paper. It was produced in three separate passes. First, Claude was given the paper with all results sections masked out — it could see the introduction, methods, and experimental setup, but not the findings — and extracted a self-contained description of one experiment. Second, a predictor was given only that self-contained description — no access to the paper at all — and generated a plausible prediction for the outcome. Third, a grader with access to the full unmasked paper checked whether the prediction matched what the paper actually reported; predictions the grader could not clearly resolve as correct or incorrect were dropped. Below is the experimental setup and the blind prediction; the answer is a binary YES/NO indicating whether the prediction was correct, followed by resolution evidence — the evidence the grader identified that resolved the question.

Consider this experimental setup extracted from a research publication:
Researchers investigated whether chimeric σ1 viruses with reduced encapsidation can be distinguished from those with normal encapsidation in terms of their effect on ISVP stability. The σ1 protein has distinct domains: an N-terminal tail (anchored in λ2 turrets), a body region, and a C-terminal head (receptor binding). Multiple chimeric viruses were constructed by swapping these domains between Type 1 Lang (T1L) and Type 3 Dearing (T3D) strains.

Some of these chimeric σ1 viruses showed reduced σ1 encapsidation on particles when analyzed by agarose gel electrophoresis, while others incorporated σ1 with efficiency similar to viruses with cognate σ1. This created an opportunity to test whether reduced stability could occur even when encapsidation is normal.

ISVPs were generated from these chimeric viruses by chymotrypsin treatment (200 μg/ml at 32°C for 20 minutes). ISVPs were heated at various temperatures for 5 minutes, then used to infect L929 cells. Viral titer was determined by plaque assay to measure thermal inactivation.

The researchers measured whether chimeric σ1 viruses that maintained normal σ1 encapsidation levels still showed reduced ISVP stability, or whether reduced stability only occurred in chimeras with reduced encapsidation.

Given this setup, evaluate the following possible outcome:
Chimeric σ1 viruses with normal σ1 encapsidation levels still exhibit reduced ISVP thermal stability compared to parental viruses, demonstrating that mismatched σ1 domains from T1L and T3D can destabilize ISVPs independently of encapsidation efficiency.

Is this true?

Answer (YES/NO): NO